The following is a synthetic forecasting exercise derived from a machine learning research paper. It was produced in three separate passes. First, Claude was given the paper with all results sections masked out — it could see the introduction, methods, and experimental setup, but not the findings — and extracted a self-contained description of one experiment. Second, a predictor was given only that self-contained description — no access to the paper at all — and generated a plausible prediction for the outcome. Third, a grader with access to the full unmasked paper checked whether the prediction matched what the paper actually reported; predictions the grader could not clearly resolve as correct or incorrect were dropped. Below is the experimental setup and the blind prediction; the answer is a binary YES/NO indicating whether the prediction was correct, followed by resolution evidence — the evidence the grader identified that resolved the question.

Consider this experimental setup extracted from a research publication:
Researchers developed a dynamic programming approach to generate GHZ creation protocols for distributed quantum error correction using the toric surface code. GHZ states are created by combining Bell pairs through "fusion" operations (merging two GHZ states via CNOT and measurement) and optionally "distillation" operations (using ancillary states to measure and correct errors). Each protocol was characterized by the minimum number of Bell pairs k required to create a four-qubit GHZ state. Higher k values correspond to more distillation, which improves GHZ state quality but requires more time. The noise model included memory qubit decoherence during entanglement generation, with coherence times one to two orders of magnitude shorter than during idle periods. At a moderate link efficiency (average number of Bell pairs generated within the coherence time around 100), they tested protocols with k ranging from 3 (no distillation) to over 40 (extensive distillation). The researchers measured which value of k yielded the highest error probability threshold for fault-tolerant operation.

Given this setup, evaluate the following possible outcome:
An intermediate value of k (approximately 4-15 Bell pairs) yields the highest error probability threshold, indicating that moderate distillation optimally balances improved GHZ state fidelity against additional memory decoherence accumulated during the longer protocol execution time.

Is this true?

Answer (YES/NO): YES